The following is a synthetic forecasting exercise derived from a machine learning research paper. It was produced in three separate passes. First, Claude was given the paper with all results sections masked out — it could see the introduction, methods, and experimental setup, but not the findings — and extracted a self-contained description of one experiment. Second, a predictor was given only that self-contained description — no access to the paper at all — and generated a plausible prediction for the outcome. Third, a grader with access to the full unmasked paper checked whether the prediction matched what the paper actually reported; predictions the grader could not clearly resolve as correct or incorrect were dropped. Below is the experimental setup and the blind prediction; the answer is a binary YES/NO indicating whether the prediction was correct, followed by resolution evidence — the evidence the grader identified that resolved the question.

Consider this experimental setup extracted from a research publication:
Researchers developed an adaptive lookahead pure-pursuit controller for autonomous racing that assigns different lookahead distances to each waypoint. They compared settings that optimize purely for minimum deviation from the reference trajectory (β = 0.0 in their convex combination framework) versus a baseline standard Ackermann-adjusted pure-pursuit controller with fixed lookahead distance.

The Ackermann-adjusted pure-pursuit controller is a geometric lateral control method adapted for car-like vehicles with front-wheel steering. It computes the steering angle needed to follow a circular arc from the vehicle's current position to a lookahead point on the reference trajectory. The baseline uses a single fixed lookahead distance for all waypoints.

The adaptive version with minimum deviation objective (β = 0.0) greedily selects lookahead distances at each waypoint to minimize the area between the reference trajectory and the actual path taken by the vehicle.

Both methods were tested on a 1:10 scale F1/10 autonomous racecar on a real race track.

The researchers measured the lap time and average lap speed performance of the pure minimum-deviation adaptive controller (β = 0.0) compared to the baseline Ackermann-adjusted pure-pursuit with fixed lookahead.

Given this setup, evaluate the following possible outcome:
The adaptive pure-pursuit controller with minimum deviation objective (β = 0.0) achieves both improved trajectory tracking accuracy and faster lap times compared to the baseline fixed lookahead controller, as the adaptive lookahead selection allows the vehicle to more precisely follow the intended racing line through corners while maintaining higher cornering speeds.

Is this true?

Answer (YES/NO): NO